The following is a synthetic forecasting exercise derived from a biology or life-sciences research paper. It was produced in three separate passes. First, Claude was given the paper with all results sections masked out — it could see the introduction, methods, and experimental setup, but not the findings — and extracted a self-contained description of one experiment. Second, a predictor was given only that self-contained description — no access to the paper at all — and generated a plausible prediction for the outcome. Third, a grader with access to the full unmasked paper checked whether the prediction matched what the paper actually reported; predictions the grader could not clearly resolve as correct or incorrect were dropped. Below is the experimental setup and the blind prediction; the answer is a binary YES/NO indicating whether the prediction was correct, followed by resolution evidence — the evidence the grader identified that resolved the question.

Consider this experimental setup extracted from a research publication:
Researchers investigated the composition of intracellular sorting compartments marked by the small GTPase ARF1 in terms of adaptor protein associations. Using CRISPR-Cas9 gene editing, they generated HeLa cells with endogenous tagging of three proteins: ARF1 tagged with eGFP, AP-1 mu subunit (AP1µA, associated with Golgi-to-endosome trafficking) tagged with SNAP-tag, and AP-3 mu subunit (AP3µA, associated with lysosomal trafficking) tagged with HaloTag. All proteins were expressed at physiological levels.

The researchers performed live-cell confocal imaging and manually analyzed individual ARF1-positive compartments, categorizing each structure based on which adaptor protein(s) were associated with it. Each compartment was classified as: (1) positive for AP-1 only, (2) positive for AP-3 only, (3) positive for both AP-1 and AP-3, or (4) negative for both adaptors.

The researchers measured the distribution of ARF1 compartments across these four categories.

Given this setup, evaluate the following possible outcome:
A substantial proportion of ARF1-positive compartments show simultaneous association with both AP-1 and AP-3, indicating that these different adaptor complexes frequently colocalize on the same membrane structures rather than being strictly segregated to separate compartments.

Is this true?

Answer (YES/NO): YES